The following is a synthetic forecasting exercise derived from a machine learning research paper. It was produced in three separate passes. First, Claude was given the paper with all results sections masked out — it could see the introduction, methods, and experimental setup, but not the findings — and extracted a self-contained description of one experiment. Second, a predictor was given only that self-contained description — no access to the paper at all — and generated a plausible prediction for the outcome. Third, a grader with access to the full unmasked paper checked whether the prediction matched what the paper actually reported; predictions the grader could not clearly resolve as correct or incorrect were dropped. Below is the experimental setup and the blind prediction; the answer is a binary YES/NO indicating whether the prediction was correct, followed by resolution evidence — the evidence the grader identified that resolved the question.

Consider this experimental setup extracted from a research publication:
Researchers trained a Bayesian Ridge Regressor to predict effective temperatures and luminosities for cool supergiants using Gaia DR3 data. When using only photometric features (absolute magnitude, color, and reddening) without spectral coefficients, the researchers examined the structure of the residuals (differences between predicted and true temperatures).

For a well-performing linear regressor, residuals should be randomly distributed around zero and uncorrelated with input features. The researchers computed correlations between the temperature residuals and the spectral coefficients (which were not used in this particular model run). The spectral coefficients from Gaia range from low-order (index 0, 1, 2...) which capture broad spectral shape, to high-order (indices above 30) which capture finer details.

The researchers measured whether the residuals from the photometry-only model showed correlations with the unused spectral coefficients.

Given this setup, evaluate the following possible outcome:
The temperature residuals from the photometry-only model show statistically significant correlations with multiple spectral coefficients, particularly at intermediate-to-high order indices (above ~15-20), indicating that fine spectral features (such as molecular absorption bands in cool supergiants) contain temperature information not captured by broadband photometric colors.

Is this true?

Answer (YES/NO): NO